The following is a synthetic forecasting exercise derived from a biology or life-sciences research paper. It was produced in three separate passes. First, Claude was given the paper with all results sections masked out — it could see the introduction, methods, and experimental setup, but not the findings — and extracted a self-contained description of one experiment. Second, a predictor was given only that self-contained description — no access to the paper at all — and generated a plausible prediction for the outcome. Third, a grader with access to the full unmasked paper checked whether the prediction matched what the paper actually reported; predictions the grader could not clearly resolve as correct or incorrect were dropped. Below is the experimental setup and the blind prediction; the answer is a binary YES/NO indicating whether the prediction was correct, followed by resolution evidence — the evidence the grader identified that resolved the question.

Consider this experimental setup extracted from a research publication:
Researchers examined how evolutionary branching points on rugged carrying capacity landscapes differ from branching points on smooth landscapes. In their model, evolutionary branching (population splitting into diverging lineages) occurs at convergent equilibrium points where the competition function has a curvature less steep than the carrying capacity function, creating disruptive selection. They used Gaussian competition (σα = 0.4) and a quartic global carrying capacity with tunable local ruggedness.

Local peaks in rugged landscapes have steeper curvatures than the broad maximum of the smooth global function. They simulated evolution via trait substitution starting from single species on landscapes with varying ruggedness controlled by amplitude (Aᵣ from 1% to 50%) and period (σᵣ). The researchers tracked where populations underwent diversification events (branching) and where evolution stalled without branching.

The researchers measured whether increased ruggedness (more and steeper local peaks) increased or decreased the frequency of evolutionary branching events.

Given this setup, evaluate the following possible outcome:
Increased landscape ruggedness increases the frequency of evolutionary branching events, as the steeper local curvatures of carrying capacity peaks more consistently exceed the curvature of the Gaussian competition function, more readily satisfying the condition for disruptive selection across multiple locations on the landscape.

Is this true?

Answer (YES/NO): NO